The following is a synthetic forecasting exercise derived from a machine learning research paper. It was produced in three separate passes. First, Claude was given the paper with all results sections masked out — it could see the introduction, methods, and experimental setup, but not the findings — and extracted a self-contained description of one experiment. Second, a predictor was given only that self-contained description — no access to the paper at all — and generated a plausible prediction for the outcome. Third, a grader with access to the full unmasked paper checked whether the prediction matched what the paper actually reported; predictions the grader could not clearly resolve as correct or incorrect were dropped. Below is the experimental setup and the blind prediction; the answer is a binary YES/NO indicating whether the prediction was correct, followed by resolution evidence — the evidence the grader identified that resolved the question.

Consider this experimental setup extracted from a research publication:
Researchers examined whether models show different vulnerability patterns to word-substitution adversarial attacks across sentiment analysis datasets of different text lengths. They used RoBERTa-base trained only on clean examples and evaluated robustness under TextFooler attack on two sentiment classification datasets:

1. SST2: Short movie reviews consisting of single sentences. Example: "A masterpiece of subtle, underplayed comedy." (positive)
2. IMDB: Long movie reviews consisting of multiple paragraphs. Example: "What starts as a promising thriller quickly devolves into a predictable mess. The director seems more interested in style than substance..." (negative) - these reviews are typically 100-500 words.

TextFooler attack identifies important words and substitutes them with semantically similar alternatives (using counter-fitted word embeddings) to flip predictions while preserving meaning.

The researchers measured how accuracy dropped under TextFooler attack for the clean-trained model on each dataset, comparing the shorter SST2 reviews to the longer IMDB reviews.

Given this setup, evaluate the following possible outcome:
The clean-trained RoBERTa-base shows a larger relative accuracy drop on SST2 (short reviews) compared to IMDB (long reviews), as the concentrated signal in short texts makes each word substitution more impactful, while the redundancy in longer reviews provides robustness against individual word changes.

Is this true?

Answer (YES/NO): YES